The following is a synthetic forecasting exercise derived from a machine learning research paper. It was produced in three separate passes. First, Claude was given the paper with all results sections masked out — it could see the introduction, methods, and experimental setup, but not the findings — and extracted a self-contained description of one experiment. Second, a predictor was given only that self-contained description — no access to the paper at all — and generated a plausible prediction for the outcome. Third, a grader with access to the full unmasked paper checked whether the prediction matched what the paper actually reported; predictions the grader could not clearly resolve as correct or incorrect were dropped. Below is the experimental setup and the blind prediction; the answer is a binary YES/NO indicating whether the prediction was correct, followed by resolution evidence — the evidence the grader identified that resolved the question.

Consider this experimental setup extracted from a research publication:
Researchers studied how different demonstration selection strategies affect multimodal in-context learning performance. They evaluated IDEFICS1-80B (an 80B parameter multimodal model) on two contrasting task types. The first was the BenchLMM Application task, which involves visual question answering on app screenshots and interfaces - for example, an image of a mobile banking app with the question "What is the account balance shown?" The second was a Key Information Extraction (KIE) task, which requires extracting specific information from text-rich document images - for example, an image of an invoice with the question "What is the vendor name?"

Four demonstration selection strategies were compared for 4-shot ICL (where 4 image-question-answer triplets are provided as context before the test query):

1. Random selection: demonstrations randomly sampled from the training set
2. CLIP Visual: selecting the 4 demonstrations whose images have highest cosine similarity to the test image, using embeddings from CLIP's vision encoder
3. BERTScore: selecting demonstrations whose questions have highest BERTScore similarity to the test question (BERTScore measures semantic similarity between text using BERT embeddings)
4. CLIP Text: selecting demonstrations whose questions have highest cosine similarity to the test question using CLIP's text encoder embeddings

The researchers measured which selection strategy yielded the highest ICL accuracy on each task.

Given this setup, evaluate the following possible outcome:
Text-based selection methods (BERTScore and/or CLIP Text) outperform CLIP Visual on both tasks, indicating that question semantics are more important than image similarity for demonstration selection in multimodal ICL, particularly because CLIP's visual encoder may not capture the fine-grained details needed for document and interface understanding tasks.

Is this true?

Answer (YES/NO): NO